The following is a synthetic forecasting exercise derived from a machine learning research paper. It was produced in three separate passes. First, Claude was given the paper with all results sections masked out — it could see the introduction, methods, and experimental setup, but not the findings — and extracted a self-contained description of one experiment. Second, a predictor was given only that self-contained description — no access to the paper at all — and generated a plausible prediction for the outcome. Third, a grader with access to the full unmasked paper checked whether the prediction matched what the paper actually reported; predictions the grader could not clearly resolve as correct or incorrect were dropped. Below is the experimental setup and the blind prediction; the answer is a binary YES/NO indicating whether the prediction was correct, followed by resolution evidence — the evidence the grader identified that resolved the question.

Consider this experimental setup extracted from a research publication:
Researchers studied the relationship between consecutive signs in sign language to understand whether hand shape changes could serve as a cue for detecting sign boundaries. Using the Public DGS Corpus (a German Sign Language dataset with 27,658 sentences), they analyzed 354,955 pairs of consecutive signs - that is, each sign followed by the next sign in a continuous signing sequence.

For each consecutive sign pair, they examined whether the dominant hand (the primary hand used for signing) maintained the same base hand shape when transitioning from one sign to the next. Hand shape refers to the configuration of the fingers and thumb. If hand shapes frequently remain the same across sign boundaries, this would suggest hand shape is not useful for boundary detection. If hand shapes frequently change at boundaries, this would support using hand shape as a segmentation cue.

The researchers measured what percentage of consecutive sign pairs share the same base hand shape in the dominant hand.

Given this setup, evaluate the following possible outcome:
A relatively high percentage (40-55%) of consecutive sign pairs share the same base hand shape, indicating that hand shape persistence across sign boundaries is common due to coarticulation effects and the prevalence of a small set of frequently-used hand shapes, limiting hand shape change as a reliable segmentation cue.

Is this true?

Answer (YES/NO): NO